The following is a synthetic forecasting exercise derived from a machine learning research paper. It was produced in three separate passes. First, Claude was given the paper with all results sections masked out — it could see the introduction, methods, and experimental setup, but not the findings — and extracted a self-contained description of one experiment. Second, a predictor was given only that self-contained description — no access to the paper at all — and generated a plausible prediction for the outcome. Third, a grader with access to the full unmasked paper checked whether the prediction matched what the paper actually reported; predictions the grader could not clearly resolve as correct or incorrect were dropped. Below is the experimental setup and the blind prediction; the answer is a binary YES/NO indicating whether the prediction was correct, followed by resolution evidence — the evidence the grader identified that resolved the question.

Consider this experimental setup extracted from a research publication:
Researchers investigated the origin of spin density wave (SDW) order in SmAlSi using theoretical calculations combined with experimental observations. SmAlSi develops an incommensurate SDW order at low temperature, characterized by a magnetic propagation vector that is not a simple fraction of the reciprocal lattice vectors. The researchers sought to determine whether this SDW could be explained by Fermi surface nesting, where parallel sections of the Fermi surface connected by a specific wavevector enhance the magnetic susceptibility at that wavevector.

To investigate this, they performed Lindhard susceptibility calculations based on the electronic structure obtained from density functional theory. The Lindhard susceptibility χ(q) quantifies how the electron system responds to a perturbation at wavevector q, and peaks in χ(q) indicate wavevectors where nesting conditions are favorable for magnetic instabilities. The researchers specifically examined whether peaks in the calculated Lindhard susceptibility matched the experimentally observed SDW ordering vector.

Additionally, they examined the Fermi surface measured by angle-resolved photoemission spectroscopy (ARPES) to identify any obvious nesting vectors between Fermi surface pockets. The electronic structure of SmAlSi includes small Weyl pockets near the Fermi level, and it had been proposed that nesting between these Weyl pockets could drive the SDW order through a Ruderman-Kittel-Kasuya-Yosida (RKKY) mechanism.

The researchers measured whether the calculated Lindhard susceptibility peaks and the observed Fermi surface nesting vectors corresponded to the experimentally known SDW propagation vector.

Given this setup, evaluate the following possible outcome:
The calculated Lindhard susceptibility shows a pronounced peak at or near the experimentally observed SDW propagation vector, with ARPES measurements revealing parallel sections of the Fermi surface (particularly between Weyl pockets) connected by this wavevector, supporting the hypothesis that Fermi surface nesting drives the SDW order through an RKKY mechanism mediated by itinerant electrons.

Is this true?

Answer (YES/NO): NO